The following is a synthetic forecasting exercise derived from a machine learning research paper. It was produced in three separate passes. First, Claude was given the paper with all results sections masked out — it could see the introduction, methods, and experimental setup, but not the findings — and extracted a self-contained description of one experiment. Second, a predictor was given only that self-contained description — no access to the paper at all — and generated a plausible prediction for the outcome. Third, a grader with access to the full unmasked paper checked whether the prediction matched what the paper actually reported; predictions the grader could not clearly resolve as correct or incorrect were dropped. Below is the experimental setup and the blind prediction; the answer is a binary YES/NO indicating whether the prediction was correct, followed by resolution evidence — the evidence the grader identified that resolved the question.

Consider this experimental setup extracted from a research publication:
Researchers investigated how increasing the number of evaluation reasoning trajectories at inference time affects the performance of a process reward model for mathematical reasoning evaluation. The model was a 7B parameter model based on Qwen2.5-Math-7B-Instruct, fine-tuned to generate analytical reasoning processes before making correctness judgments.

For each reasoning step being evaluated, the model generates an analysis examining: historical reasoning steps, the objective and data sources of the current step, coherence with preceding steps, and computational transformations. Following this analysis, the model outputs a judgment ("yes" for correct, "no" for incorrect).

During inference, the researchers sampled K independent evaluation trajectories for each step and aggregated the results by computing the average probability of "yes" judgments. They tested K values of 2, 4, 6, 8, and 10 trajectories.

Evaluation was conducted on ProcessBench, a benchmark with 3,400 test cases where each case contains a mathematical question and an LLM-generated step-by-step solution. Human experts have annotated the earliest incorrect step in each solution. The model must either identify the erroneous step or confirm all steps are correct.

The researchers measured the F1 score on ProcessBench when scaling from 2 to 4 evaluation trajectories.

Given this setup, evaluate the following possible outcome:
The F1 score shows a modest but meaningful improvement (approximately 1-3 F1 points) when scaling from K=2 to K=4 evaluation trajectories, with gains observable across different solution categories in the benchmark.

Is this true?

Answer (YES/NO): NO